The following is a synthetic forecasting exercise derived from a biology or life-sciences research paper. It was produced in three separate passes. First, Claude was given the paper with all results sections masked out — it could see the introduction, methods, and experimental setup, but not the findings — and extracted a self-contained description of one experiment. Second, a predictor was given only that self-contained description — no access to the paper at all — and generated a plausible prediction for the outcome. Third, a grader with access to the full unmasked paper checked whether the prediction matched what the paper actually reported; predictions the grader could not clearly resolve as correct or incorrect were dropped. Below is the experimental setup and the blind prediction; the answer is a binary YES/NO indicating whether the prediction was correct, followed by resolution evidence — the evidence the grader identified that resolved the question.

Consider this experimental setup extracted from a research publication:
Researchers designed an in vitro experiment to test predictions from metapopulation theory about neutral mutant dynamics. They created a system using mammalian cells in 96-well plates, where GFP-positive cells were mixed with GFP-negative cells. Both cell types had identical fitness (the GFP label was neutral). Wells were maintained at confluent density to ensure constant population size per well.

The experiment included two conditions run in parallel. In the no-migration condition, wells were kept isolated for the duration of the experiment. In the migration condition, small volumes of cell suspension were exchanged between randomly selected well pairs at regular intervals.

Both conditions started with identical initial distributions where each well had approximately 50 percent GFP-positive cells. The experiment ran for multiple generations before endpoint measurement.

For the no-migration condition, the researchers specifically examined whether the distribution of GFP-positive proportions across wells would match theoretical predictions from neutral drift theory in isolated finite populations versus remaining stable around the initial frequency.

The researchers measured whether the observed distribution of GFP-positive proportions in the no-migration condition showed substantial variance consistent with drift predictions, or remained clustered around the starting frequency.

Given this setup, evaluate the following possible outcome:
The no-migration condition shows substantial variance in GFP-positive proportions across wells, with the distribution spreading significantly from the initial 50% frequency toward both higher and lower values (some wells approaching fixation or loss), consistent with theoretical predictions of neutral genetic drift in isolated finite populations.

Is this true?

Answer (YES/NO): NO